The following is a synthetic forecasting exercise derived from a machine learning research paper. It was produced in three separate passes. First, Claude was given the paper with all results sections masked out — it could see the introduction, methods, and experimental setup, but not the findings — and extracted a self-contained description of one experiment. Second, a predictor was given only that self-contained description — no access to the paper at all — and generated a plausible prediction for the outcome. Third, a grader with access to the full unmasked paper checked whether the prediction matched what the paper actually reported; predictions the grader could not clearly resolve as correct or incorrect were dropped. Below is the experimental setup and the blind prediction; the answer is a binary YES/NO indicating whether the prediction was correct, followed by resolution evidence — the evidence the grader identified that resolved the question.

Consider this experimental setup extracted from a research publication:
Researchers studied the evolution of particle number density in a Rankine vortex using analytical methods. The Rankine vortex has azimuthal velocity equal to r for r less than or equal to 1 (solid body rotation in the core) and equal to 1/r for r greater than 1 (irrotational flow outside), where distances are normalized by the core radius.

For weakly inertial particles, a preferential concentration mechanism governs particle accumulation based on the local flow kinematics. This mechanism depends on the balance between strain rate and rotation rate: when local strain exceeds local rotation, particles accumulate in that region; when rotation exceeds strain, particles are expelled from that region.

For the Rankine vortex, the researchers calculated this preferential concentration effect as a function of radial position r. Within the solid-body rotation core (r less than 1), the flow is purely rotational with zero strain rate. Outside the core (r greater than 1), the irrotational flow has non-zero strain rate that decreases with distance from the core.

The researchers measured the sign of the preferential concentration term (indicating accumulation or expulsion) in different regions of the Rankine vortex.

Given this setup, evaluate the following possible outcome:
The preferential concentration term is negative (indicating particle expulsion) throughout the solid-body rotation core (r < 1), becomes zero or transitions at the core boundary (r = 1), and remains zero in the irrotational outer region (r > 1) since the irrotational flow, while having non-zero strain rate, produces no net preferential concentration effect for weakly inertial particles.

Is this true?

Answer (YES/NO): NO